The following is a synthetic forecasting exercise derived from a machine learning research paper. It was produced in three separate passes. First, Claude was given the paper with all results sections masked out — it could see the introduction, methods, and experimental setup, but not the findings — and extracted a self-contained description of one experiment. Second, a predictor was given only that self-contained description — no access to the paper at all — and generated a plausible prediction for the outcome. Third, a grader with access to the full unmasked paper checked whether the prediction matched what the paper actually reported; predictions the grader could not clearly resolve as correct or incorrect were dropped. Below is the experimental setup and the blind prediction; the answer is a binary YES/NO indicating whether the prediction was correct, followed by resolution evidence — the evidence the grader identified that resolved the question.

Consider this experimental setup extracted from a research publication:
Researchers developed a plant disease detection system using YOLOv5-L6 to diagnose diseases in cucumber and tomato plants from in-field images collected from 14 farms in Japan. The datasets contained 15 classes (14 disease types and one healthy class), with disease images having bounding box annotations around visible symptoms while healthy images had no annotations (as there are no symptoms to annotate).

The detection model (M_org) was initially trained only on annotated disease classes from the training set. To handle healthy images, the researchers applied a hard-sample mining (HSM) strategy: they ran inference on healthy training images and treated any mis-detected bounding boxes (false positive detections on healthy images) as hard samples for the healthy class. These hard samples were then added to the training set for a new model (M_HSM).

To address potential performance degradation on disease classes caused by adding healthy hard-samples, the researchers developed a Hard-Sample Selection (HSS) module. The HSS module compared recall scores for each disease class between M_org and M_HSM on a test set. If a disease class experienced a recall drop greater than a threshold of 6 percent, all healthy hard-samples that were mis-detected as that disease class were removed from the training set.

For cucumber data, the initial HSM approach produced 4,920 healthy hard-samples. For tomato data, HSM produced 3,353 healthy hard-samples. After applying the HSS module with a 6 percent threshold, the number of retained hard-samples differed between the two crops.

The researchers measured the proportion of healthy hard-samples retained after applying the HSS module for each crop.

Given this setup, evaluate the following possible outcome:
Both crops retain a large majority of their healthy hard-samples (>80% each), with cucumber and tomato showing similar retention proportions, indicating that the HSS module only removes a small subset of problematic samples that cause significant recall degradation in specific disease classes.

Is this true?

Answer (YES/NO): NO